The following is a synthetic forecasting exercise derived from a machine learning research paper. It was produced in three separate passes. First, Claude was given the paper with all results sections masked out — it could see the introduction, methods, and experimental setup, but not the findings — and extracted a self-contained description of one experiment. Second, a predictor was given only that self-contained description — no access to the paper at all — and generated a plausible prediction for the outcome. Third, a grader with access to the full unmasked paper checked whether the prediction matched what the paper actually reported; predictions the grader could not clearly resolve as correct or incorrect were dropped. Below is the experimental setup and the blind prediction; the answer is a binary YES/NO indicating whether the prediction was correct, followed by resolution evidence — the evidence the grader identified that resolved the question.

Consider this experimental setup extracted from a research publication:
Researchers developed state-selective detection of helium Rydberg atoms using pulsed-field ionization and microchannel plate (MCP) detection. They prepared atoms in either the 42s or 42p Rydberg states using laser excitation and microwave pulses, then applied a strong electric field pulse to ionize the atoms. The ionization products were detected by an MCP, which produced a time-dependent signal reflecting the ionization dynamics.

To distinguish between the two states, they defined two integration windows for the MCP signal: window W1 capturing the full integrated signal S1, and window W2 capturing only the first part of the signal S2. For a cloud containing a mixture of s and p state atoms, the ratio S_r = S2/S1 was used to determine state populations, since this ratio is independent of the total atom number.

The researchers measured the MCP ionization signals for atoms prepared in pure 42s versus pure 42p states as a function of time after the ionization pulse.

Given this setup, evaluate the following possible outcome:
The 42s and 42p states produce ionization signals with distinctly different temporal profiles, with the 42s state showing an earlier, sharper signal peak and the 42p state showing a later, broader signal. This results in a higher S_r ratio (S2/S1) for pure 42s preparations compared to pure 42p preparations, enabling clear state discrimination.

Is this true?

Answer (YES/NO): YES